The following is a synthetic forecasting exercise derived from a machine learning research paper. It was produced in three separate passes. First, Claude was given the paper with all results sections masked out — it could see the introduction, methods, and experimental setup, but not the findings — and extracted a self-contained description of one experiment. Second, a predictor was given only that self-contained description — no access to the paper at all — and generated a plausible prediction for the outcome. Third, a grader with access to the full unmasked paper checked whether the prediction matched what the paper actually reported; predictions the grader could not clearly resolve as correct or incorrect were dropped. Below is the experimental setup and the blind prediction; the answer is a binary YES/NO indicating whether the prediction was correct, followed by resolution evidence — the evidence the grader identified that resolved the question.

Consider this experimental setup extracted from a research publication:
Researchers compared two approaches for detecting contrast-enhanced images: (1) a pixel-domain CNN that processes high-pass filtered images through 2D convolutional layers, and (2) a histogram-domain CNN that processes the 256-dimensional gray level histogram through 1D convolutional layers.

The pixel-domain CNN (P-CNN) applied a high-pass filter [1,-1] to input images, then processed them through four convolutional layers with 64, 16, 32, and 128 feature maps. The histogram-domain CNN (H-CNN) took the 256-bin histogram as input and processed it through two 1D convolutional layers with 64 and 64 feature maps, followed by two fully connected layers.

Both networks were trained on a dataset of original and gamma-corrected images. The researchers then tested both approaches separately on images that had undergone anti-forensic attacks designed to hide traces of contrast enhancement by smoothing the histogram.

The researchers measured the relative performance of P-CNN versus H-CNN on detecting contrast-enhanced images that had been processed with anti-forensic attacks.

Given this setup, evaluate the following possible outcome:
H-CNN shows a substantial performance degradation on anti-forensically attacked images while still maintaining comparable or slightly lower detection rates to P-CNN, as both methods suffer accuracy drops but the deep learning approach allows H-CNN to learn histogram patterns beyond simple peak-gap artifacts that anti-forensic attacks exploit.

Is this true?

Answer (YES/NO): NO